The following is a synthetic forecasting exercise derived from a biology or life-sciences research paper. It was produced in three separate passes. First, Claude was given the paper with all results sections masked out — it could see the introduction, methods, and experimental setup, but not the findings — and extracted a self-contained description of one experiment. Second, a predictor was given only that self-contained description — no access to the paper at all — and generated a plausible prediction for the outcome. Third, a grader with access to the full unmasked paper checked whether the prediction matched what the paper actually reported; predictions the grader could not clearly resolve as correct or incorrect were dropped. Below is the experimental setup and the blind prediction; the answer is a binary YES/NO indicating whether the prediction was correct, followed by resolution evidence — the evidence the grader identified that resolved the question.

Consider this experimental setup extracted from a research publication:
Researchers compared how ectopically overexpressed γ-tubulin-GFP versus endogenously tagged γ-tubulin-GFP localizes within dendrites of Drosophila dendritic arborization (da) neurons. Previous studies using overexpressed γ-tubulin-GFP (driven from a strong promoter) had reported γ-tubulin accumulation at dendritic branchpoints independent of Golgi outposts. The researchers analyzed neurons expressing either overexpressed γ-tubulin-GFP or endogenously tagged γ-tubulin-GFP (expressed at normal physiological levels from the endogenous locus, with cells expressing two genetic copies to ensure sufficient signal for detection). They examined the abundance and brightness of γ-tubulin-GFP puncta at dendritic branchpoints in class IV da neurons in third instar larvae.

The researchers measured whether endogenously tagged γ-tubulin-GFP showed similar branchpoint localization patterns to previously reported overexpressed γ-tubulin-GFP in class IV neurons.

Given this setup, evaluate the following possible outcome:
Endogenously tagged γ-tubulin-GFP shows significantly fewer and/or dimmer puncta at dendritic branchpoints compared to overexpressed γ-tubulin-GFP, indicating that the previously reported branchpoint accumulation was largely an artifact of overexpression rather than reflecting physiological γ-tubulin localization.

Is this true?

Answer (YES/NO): NO